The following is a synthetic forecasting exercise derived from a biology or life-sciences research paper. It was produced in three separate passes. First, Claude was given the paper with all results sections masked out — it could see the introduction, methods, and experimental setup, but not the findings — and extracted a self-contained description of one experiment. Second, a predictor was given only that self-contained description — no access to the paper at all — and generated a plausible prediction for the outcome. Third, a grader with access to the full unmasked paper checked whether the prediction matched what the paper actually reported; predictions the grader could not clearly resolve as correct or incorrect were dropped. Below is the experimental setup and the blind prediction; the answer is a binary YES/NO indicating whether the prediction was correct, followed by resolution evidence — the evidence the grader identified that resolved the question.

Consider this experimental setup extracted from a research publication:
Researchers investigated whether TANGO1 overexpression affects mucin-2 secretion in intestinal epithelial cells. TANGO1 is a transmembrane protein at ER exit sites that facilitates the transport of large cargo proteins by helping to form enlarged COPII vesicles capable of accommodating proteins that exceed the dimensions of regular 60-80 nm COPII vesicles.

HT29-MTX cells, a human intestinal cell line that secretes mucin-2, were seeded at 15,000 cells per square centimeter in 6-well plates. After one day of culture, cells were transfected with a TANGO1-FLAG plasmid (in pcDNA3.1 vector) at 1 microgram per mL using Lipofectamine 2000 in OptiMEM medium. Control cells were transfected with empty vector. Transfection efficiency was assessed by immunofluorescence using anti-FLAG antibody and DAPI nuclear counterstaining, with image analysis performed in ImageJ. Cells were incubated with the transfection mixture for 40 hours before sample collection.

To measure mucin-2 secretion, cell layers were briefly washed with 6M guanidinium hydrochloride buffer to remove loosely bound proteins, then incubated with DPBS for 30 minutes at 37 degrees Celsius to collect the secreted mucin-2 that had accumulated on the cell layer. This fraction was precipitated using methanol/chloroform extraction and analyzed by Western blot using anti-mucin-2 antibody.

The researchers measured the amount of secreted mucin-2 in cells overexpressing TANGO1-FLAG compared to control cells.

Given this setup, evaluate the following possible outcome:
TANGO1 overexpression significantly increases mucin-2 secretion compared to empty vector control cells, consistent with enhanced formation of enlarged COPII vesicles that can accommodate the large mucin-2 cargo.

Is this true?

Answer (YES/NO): NO